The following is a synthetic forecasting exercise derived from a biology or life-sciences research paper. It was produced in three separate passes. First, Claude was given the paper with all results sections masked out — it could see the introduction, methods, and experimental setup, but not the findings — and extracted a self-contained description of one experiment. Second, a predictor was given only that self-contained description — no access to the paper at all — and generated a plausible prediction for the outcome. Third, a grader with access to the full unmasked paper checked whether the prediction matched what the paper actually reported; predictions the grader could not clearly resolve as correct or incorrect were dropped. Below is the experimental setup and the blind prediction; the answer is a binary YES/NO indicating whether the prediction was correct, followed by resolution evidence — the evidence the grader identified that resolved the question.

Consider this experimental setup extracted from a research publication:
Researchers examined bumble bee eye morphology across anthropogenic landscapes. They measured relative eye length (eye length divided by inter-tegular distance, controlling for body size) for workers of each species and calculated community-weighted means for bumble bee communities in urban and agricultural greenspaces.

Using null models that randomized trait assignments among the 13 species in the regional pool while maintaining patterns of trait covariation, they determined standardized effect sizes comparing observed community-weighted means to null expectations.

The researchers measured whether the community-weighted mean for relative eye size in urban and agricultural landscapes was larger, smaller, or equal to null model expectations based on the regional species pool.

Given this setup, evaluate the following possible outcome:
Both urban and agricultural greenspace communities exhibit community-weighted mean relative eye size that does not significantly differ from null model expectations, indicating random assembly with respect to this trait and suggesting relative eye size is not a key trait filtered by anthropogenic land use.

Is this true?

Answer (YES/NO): NO